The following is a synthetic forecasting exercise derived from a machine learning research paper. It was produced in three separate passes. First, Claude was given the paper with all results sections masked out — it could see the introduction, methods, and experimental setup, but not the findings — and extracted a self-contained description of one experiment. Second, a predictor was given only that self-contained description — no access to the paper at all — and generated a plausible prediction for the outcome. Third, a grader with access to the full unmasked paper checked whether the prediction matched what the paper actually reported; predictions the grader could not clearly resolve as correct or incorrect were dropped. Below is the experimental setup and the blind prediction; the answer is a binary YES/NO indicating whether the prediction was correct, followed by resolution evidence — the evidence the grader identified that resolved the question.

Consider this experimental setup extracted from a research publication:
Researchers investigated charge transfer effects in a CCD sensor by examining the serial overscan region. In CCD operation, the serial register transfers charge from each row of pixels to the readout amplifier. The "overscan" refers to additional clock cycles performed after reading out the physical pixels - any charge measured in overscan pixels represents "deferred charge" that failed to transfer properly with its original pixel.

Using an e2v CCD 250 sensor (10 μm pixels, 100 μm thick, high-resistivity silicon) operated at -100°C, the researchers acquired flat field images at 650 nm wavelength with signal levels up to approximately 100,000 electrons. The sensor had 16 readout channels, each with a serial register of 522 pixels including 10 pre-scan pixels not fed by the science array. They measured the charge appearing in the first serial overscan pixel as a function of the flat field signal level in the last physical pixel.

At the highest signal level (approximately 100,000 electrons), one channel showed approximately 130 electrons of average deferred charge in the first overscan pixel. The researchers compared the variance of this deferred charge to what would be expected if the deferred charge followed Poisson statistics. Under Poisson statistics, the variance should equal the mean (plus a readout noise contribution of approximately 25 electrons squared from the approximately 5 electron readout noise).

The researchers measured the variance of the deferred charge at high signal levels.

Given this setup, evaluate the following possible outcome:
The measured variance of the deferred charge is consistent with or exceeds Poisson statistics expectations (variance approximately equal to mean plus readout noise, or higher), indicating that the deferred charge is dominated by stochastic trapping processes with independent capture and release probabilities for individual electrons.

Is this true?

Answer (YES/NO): NO